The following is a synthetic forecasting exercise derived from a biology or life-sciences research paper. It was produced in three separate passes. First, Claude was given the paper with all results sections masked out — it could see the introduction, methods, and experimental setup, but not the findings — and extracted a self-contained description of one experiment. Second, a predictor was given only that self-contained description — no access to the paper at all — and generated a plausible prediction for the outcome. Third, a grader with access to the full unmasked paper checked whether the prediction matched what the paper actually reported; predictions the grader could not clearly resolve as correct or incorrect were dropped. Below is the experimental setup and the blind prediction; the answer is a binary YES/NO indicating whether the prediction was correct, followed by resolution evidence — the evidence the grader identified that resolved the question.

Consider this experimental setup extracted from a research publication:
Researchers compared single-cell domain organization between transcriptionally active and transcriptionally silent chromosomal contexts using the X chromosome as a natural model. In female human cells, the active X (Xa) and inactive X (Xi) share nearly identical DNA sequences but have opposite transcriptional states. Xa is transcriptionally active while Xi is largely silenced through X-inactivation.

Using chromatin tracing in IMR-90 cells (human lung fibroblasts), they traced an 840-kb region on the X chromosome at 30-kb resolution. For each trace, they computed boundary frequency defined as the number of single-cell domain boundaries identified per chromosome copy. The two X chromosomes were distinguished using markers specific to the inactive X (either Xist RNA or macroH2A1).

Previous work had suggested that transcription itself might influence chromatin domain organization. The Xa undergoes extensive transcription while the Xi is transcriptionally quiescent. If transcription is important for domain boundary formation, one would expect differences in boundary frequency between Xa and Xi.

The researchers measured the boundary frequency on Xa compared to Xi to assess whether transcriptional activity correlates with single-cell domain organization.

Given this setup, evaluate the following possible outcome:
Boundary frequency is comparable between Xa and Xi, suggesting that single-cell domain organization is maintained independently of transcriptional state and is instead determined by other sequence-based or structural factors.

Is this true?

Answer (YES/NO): YES